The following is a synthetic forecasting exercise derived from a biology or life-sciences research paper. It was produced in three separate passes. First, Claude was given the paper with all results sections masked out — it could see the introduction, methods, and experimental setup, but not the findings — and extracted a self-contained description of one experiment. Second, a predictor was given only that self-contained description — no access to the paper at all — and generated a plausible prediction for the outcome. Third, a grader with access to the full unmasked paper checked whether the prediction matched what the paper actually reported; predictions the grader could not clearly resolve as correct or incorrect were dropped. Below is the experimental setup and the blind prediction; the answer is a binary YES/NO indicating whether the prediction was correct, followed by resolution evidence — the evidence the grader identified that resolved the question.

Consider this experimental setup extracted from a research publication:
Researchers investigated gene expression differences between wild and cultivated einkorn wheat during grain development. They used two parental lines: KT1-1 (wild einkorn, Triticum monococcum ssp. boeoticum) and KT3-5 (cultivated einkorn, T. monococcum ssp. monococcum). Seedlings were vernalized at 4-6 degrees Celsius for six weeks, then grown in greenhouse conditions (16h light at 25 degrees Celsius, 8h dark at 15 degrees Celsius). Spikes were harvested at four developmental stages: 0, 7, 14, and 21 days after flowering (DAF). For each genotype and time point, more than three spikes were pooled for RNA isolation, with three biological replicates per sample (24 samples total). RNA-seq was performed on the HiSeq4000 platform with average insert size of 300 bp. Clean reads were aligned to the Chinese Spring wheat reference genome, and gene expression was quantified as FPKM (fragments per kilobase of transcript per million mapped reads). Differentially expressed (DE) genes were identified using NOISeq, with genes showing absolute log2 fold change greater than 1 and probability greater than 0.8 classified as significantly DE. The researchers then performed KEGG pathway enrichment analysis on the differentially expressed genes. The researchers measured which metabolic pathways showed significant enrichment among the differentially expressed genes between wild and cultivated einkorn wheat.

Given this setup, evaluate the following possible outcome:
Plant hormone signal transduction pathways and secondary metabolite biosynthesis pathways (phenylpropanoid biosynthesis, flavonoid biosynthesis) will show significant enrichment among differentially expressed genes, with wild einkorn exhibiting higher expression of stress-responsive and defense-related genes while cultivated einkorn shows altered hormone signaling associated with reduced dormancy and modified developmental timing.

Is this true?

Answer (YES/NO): NO